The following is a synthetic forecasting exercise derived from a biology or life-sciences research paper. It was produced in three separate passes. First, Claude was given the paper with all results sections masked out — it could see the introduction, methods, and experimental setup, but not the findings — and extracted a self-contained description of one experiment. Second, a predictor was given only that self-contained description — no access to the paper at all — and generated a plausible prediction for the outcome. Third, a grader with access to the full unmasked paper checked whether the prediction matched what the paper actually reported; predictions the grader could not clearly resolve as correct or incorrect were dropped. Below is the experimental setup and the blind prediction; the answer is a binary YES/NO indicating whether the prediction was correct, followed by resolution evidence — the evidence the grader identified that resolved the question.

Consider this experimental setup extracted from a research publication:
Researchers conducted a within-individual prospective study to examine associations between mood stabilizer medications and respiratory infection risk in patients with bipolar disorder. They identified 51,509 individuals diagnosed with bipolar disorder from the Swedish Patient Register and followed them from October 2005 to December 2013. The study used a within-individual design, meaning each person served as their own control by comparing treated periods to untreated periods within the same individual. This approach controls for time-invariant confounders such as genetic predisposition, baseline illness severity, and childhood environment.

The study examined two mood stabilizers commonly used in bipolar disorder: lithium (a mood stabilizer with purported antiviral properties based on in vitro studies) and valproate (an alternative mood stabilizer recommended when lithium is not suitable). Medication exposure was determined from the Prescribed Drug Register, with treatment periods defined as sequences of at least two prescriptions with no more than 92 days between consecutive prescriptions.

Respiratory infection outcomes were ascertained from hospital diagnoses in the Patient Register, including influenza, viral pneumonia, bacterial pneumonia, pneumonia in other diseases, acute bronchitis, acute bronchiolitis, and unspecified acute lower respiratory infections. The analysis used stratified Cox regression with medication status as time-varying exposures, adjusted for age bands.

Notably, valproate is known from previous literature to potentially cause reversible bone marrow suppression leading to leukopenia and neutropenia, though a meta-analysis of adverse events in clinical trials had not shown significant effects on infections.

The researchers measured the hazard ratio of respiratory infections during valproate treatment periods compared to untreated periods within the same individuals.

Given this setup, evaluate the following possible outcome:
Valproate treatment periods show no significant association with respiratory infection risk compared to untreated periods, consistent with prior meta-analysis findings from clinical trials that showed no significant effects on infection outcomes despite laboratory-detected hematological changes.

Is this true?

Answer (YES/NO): NO